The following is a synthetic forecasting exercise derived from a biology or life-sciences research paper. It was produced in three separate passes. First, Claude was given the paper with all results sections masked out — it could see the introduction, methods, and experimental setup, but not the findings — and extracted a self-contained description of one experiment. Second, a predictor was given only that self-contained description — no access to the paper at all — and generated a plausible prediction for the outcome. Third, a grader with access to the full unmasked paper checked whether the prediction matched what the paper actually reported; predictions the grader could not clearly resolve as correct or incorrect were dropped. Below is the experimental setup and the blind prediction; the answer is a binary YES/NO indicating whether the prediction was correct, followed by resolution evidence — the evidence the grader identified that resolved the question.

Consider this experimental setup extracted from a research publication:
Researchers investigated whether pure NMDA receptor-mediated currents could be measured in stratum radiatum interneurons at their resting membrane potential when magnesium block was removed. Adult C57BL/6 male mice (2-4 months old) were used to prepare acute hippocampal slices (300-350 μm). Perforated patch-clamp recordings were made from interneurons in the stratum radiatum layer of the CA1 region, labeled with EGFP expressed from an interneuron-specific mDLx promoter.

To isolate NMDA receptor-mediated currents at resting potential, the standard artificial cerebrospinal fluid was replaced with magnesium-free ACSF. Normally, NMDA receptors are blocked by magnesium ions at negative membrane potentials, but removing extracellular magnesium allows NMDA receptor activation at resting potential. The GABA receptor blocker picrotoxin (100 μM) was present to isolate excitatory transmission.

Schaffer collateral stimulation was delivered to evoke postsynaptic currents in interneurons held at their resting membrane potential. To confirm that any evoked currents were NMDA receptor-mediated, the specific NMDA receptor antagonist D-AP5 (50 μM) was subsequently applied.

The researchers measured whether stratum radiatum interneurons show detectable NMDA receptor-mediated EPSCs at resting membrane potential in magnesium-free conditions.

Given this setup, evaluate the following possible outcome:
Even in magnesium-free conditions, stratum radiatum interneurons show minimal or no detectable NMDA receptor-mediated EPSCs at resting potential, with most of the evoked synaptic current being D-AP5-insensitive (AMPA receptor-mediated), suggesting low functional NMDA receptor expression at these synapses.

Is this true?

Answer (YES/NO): NO